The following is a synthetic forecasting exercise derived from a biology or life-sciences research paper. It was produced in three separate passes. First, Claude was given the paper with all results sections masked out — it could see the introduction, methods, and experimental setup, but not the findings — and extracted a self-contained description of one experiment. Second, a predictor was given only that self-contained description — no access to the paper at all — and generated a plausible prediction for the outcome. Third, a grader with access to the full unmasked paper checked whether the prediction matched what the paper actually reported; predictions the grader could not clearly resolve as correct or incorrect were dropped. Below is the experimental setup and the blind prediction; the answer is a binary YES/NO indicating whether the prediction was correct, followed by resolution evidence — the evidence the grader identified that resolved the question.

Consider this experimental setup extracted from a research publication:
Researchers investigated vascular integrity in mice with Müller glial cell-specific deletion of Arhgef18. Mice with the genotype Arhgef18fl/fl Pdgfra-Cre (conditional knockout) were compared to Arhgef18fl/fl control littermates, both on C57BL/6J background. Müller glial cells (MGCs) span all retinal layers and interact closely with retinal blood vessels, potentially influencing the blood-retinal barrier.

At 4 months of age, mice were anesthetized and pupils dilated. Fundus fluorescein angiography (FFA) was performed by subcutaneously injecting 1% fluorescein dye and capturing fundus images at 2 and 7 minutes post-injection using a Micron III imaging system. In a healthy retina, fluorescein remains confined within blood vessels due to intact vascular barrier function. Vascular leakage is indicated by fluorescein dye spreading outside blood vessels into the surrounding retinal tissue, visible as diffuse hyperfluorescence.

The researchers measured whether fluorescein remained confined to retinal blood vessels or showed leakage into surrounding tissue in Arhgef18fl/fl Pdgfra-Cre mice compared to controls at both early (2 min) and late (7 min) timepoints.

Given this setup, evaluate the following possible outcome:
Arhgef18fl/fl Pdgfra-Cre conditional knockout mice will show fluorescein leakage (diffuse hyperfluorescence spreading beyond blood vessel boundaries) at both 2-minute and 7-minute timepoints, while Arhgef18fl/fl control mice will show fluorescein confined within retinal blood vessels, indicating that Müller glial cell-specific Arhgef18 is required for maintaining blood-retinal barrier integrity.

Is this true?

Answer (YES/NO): YES